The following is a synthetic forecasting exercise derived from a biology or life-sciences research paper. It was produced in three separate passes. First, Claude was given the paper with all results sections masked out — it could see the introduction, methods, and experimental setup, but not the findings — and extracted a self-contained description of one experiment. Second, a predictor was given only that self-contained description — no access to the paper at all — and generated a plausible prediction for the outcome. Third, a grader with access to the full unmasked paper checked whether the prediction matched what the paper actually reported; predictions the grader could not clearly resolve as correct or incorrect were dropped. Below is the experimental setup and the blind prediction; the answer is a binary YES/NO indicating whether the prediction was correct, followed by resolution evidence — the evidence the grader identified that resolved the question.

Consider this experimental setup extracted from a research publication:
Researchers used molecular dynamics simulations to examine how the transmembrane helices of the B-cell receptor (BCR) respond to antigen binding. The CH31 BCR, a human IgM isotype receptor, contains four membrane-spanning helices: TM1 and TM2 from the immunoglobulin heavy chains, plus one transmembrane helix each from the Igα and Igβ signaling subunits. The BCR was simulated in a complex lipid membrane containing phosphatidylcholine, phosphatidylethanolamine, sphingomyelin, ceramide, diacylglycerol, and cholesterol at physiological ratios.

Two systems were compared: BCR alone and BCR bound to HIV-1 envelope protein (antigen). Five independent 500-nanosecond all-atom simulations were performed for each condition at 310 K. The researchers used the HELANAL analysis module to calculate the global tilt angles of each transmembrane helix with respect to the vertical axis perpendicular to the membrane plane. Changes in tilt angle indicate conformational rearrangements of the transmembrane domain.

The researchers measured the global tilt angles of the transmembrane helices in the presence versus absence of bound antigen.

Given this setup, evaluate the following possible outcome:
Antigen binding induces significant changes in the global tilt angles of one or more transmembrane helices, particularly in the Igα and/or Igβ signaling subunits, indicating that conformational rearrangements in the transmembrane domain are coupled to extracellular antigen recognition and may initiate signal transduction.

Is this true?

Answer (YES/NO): YES